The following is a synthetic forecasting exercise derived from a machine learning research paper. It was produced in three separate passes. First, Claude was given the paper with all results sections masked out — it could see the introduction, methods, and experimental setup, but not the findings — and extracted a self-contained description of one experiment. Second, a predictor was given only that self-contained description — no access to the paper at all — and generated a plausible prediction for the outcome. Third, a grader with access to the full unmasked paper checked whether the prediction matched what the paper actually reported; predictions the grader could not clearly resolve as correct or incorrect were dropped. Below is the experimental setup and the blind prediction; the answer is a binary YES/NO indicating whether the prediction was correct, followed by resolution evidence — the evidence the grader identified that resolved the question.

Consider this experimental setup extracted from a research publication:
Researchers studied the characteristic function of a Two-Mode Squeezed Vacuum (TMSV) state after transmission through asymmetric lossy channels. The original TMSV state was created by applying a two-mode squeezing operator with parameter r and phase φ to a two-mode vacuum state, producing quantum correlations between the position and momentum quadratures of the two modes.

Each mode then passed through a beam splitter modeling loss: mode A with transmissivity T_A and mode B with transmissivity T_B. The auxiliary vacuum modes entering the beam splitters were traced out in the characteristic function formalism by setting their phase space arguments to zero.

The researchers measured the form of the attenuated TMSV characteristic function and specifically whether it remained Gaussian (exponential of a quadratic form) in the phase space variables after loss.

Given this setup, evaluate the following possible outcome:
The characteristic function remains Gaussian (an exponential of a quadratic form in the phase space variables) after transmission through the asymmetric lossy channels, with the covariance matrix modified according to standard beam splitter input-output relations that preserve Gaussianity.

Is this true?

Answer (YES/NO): YES